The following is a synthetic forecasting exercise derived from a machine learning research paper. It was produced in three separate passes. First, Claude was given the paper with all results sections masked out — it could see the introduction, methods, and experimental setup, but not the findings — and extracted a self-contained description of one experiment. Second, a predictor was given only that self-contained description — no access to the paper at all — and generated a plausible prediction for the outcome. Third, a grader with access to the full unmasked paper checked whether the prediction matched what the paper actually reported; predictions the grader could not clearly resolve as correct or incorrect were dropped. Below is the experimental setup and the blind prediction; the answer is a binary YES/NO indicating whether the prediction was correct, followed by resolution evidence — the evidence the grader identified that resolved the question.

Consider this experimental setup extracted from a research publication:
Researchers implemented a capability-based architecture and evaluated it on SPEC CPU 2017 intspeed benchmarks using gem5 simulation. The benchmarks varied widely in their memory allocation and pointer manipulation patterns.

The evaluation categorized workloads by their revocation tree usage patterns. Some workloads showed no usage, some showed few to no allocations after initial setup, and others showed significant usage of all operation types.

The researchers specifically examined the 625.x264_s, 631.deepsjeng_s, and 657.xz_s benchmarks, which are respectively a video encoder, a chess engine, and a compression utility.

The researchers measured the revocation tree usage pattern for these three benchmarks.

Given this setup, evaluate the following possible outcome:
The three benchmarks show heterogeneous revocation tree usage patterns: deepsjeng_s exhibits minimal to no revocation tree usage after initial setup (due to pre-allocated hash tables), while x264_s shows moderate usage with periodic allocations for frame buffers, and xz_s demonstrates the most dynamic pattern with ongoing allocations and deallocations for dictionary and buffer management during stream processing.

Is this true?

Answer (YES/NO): NO